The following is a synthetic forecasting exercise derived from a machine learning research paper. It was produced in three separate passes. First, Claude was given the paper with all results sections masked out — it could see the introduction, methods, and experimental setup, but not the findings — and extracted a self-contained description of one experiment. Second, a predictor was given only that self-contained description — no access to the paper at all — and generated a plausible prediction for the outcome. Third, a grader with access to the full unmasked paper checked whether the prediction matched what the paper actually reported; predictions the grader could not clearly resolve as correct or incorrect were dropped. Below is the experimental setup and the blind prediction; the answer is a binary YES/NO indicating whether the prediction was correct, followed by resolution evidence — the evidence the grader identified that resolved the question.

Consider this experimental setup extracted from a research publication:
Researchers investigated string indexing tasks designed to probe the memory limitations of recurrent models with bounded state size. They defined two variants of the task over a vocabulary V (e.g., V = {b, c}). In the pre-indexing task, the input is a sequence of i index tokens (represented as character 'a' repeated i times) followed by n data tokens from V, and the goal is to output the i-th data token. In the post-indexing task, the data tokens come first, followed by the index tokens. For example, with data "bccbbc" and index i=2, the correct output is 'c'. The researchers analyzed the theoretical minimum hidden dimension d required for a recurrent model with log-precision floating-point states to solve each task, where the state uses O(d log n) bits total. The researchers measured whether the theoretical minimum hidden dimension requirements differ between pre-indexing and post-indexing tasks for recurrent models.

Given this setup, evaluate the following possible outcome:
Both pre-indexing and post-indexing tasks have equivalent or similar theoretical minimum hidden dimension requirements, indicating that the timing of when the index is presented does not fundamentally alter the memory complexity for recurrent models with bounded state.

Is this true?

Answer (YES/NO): NO